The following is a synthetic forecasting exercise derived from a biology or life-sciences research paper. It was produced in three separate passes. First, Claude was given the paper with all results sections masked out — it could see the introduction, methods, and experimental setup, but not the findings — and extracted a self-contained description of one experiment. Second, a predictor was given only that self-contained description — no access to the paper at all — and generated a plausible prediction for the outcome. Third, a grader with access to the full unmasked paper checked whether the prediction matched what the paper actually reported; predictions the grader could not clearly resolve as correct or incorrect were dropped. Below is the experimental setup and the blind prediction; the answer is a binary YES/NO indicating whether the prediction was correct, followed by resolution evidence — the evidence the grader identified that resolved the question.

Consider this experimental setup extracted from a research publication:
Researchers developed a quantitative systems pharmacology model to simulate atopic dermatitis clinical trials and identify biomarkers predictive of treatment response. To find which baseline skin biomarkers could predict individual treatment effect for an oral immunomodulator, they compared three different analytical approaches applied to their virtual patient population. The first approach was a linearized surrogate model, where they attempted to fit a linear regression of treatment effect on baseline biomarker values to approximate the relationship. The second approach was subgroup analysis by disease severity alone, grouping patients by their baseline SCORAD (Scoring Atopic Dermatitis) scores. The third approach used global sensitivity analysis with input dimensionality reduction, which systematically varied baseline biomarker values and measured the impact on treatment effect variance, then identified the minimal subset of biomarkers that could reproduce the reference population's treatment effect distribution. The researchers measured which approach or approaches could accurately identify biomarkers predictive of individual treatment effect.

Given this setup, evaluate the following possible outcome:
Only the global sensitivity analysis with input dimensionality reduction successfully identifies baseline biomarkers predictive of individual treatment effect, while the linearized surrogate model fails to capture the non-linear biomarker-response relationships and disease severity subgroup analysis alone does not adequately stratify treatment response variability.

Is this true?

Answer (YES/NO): YES